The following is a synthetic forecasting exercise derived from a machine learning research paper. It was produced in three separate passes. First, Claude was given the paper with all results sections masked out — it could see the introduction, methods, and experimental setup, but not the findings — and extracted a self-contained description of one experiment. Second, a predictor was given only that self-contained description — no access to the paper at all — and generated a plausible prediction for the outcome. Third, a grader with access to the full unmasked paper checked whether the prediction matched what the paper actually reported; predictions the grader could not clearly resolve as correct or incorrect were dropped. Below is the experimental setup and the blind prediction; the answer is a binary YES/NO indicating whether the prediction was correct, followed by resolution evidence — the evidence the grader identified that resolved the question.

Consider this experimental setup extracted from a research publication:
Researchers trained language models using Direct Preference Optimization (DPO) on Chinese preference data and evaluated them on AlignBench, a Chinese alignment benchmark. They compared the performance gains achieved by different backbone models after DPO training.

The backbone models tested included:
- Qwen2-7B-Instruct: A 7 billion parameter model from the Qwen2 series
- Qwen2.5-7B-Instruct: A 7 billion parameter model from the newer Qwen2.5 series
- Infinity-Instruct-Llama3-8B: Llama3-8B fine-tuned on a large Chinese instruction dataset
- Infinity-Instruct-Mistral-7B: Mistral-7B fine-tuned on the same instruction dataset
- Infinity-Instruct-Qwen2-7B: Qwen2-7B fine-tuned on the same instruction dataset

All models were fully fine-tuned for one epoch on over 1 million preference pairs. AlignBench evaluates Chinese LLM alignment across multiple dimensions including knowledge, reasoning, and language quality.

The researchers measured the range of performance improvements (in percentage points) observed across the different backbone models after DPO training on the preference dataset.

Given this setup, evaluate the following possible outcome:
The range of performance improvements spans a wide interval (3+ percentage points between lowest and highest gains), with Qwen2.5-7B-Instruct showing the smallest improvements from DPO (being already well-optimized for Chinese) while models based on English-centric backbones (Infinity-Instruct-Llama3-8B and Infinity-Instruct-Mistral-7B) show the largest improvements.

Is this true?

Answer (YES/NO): NO